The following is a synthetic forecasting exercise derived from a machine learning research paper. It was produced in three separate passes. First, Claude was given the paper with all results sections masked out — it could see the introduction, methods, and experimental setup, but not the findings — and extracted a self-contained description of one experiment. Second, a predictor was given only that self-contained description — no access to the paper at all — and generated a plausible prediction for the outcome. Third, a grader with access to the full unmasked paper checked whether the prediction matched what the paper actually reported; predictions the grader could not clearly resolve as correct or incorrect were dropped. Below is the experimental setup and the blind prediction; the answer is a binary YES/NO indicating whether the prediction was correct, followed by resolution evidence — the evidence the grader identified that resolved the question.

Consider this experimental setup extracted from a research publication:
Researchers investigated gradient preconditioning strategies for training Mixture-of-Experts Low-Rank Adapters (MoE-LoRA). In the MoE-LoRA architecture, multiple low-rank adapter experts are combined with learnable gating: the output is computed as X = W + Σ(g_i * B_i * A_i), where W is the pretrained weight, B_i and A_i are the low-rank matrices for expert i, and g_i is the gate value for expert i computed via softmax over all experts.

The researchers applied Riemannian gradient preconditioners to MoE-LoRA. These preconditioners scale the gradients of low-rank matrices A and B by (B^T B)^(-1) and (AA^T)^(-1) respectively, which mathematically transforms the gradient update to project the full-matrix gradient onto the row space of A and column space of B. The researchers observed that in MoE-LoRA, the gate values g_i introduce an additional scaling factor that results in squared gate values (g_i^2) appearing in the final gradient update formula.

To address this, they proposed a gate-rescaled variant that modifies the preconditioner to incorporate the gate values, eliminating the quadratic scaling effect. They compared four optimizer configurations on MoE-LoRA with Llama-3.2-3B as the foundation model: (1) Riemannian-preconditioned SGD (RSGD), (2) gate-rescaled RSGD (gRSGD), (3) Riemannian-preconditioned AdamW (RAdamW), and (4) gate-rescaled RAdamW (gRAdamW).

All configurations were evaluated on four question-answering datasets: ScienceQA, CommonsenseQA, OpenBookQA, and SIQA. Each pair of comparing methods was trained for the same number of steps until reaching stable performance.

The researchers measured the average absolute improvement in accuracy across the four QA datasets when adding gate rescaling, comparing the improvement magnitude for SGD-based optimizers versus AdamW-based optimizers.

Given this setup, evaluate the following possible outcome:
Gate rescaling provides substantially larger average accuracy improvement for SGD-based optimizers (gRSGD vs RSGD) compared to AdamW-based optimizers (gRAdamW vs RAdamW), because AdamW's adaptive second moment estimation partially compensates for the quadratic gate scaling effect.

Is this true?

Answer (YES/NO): YES